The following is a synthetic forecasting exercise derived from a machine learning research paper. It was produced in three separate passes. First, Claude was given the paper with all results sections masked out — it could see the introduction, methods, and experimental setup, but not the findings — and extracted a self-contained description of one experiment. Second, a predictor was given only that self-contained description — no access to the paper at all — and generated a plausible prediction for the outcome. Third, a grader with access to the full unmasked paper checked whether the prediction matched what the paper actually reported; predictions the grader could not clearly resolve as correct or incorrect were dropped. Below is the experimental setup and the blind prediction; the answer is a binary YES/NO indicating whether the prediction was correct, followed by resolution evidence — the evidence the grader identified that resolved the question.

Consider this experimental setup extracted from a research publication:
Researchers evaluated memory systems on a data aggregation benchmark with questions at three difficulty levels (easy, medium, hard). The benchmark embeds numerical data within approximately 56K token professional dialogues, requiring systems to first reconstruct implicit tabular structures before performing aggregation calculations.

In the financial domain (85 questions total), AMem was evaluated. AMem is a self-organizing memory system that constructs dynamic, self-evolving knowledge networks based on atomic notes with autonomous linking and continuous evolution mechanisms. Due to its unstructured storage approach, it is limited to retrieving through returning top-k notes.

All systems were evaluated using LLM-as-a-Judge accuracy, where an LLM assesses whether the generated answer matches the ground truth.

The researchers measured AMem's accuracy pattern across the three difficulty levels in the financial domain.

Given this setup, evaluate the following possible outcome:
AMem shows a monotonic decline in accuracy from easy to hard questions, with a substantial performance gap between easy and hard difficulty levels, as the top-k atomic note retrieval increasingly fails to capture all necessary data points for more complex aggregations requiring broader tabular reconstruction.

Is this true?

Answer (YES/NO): NO